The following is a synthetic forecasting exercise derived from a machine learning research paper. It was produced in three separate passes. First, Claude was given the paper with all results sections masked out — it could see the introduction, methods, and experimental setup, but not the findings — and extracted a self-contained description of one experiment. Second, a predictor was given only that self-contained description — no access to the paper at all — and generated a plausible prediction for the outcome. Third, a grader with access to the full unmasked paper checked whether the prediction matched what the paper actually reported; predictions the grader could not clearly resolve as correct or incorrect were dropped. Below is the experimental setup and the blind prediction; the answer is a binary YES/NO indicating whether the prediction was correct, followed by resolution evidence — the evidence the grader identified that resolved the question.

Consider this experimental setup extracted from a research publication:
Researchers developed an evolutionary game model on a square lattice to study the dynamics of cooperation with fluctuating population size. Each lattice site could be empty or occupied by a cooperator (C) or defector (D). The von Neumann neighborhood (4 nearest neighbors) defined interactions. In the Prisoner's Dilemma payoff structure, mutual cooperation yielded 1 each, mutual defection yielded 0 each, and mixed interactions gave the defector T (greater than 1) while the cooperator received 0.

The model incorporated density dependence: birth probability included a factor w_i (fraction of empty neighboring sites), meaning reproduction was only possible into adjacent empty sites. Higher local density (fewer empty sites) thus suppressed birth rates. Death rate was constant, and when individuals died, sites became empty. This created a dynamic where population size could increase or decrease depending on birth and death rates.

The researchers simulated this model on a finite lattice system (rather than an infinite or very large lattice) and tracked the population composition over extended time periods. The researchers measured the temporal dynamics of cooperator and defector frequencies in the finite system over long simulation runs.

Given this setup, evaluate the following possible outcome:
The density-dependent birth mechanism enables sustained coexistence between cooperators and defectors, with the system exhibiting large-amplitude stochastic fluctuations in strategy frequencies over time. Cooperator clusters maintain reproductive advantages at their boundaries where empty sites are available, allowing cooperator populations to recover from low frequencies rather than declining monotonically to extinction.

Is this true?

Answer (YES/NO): YES